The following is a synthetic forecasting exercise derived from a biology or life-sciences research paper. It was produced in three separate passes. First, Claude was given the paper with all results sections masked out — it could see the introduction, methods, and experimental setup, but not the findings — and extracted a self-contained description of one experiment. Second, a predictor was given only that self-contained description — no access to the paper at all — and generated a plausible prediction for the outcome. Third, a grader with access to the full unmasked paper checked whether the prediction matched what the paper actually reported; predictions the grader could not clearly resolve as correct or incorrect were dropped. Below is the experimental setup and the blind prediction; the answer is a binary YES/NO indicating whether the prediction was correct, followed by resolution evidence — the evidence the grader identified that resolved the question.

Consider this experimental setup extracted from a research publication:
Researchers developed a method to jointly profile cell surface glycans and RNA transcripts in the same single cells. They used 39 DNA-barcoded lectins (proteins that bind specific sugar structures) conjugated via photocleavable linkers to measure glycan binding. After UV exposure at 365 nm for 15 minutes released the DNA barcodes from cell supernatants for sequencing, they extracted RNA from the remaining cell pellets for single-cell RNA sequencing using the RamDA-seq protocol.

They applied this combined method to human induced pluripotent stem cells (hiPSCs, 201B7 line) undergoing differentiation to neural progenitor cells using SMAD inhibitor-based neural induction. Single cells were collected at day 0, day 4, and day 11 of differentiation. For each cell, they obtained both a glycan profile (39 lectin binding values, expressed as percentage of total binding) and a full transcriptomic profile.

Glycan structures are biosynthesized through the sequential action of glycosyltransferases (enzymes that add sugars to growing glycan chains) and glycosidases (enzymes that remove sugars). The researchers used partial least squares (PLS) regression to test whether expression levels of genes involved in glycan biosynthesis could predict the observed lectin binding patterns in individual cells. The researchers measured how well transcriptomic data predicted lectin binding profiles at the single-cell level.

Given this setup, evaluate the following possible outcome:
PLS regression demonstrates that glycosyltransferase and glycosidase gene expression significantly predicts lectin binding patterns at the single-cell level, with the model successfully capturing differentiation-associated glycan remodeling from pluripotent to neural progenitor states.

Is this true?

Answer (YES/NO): YES